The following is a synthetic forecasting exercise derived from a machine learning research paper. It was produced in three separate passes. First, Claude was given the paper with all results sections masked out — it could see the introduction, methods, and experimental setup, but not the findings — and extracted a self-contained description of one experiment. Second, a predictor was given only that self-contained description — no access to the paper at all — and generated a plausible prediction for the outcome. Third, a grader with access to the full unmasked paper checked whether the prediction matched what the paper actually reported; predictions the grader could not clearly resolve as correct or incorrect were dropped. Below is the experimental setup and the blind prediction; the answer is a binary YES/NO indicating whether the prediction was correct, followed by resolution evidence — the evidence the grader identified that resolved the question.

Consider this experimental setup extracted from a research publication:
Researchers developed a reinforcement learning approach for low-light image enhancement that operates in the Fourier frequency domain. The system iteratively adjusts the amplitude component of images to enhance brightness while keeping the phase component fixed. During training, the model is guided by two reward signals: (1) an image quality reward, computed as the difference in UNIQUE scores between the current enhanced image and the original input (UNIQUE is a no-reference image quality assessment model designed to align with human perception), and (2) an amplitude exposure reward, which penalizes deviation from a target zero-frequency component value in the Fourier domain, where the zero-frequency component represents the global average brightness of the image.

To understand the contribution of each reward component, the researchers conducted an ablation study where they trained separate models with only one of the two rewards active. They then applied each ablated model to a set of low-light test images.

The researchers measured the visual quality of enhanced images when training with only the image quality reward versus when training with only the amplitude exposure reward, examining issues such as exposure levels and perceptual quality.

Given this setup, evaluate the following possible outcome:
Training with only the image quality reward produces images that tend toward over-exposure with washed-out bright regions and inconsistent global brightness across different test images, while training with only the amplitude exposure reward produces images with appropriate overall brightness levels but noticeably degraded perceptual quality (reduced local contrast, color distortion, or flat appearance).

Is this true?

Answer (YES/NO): NO